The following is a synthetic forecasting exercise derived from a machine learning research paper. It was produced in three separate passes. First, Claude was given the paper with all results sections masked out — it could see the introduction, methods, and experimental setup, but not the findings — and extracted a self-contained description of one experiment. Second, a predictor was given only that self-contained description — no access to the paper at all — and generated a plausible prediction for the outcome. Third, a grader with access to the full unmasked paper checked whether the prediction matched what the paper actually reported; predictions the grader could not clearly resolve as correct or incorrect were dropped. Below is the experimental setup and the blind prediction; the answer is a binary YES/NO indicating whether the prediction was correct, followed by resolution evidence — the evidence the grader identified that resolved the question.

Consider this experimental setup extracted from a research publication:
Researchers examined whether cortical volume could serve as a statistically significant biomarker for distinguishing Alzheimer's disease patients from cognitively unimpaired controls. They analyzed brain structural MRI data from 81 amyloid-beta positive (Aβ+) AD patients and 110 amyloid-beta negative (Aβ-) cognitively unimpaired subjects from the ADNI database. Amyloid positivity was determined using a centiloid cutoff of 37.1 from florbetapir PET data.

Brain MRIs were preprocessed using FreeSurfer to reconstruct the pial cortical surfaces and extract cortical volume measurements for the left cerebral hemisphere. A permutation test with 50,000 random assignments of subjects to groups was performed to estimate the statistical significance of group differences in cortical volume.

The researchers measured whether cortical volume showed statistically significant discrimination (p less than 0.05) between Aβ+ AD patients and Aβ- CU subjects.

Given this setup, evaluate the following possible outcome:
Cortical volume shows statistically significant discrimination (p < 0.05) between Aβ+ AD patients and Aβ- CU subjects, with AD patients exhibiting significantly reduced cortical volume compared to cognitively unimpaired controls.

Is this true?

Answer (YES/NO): NO